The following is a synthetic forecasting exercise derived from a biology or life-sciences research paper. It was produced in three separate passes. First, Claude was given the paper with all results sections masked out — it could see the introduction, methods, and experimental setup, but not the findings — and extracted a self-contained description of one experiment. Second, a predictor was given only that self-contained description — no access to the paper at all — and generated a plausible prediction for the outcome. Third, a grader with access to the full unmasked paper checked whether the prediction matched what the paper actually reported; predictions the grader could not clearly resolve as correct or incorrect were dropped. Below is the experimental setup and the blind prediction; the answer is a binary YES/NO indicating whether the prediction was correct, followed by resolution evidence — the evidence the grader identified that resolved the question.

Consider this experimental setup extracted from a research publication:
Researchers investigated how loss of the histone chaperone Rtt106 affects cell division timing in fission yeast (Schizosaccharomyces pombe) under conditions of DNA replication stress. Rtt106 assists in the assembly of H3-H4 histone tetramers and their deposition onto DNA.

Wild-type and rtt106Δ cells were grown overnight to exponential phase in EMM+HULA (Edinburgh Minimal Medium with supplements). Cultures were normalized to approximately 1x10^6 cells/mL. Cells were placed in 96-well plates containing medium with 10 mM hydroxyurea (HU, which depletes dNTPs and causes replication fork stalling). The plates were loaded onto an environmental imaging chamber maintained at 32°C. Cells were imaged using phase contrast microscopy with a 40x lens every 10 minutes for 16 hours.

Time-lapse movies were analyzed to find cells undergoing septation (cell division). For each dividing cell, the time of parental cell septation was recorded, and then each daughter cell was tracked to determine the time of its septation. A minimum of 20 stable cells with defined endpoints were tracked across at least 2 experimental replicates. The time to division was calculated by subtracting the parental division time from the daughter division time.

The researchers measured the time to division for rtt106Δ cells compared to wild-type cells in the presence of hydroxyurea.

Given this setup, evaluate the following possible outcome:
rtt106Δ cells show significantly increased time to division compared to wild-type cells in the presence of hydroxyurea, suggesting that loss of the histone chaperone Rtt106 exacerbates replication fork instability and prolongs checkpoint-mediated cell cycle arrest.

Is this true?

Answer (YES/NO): YES